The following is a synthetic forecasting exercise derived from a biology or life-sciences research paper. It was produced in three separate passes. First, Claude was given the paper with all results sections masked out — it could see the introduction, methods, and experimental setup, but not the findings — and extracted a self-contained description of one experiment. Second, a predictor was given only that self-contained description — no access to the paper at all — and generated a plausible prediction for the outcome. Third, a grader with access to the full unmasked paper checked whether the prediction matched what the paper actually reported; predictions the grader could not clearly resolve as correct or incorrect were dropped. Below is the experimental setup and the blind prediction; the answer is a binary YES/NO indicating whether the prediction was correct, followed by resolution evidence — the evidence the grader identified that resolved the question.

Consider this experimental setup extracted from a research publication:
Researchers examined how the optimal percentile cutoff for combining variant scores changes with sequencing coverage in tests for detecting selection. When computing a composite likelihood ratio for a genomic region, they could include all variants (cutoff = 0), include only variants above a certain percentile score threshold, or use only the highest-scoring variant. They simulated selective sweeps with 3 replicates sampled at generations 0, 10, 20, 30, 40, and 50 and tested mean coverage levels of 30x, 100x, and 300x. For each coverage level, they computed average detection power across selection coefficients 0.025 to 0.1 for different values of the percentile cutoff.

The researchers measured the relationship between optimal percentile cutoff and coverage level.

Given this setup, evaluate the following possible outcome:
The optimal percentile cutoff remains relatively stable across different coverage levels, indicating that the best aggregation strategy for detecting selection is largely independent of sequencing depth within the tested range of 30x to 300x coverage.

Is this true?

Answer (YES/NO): NO